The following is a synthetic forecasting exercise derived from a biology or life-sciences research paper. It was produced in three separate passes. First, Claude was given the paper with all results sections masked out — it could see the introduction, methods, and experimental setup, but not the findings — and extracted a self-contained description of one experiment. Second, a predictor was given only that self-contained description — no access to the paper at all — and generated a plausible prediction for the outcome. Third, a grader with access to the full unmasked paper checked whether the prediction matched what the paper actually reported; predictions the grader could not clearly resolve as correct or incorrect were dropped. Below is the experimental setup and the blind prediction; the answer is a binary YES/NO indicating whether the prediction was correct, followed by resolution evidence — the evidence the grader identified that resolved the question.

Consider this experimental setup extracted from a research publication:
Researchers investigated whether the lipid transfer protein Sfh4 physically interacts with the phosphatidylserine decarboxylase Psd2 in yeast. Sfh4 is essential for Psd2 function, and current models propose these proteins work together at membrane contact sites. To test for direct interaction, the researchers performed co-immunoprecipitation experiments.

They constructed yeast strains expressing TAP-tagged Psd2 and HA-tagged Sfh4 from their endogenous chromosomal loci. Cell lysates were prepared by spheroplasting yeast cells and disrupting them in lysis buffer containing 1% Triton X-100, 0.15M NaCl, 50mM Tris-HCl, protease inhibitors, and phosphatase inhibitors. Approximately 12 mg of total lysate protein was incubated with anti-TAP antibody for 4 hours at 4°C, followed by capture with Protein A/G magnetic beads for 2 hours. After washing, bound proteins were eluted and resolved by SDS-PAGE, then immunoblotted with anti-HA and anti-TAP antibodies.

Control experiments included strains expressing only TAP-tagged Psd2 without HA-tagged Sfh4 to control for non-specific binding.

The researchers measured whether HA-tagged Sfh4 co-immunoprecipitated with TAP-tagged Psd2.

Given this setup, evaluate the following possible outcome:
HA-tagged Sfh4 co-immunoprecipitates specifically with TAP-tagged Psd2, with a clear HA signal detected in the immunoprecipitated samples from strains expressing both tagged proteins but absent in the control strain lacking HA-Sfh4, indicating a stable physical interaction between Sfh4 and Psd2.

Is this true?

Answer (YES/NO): NO